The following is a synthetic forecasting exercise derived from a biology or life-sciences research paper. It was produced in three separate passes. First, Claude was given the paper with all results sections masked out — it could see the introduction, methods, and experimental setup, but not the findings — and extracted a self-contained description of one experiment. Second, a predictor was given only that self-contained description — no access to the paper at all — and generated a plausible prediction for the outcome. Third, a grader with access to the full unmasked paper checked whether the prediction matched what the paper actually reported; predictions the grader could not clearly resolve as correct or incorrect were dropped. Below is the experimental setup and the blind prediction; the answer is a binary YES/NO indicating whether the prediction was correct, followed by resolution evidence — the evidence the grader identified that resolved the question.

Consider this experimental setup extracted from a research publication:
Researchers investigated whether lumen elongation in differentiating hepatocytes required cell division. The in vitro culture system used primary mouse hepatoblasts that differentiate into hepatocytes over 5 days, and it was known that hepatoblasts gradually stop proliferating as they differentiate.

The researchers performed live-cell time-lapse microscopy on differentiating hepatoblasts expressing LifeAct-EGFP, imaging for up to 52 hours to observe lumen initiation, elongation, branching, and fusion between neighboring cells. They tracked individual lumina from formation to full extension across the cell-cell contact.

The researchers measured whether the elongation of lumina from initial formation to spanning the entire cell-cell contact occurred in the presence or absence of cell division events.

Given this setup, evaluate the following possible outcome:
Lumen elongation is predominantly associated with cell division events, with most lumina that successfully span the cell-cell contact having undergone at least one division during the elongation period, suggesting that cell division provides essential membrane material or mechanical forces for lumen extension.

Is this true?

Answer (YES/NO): NO